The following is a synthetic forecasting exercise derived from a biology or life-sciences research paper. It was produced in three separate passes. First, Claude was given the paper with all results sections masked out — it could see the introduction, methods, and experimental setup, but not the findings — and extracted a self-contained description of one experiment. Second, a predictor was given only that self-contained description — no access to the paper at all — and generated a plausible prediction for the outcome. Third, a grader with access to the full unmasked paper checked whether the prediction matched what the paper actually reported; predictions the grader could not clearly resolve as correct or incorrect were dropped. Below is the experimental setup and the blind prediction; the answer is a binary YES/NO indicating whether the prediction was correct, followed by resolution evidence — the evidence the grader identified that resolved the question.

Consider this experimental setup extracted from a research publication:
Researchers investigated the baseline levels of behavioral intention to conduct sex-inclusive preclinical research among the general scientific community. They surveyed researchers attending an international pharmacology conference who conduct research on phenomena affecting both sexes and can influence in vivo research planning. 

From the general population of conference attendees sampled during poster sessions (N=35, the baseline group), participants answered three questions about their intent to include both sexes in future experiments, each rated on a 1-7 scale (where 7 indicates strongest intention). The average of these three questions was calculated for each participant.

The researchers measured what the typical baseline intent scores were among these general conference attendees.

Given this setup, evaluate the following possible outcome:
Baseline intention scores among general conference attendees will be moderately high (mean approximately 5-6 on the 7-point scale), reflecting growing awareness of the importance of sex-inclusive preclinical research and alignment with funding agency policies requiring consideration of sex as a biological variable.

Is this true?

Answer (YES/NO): YES